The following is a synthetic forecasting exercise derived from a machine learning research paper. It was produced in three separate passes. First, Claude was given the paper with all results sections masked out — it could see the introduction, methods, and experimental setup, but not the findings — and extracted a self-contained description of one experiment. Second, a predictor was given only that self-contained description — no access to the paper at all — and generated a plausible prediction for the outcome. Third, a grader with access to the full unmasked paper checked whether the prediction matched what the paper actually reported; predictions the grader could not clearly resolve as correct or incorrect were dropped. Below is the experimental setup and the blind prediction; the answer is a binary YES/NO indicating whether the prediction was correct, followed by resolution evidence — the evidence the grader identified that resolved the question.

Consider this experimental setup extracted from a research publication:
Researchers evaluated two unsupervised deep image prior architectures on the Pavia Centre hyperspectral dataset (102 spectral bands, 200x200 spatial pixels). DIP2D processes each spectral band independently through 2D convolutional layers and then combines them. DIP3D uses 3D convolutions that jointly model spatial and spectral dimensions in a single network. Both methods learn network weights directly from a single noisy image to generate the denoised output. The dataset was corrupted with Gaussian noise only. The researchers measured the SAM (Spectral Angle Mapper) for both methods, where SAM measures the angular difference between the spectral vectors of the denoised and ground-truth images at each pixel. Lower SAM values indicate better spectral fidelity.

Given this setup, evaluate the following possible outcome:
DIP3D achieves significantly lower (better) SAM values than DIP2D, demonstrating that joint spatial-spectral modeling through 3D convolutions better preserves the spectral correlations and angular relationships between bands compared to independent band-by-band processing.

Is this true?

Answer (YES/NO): NO